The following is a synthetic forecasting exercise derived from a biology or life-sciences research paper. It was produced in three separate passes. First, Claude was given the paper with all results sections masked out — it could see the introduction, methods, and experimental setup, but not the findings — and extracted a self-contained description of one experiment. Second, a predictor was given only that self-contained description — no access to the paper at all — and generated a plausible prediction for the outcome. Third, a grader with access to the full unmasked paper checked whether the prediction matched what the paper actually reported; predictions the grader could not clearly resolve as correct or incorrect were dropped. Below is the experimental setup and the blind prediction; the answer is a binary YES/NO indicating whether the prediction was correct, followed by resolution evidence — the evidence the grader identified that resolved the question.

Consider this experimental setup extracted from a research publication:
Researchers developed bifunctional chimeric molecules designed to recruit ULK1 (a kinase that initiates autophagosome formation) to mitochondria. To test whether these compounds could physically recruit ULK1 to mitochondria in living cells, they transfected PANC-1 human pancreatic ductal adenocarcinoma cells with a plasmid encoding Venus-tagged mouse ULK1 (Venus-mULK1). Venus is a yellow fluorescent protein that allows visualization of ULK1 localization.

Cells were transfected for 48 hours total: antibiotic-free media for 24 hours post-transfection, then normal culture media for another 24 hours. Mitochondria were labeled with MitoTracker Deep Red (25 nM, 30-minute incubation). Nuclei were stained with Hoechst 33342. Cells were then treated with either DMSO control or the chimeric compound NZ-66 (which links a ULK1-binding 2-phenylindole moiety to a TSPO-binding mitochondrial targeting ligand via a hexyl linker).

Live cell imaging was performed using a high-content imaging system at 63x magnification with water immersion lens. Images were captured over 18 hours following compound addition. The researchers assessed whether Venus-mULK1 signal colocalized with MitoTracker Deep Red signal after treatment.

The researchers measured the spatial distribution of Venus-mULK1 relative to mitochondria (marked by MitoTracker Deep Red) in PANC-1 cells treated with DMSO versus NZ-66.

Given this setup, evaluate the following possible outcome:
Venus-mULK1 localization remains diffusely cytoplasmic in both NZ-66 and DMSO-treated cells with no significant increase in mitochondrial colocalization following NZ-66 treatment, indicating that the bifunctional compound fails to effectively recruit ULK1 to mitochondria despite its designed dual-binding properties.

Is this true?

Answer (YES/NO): NO